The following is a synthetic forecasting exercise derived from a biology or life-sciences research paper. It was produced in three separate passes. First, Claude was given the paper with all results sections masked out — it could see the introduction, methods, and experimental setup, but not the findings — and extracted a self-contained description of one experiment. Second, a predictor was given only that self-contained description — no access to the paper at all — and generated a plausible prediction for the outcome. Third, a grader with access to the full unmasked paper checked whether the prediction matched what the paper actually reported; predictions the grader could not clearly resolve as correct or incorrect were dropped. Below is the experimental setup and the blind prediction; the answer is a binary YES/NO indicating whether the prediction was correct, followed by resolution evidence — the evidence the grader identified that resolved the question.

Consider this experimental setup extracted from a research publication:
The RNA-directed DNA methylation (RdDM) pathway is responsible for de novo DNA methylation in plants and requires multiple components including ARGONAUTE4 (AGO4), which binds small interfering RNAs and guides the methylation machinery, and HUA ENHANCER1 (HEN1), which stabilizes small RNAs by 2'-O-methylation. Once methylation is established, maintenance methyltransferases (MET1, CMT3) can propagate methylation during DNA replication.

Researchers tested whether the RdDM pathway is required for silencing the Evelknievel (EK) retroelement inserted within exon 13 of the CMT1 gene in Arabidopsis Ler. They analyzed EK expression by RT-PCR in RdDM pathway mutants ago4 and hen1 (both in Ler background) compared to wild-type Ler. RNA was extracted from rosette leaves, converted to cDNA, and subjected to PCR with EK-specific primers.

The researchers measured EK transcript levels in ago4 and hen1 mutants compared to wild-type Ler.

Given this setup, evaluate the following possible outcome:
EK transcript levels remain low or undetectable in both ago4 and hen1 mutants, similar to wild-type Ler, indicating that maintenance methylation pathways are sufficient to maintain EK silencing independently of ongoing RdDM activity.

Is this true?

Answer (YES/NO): YES